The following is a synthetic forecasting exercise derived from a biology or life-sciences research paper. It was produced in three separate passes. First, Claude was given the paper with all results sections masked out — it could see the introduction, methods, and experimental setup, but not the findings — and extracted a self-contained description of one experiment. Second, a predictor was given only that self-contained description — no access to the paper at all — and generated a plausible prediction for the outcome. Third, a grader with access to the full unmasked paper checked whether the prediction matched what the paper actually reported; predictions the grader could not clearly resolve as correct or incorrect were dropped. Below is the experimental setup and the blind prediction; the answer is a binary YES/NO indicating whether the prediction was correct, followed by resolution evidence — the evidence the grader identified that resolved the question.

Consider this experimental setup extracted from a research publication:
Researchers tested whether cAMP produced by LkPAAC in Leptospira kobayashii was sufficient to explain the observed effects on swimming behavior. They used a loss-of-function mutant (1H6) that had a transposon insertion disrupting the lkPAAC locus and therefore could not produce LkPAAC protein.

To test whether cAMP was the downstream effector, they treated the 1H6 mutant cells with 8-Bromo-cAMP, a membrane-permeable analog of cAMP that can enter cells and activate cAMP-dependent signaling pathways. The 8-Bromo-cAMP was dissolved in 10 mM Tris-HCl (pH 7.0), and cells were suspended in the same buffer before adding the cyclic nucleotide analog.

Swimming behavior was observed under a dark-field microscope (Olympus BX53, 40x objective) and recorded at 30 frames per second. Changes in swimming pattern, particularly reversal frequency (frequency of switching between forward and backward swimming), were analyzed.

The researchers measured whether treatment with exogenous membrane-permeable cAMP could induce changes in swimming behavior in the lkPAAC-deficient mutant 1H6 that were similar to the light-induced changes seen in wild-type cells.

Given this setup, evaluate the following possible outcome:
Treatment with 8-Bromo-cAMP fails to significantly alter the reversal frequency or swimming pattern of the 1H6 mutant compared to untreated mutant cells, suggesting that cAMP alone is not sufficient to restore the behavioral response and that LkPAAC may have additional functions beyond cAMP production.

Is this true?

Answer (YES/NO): NO